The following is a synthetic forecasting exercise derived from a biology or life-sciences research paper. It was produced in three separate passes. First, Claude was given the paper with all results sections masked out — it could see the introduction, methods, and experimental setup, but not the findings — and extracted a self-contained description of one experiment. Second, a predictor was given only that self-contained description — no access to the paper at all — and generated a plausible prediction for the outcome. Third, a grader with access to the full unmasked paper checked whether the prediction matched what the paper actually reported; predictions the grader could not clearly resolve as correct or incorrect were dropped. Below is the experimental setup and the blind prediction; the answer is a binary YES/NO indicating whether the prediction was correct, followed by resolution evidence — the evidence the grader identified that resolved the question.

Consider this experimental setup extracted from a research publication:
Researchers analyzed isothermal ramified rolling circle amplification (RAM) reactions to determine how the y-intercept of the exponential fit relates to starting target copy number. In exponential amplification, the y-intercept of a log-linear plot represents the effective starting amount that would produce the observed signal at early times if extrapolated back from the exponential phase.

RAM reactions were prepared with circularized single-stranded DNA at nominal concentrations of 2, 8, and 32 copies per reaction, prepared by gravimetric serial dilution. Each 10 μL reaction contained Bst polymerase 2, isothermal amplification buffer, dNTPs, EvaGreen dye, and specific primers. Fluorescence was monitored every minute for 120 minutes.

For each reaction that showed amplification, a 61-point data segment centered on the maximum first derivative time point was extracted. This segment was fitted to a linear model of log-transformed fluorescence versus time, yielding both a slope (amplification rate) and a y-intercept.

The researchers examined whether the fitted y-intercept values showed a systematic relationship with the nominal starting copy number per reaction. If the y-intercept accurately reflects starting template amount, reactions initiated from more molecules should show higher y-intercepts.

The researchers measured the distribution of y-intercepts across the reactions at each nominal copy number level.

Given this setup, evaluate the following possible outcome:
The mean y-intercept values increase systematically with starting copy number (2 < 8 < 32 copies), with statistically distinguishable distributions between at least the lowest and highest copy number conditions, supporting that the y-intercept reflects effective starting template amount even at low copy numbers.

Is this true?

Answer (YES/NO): NO